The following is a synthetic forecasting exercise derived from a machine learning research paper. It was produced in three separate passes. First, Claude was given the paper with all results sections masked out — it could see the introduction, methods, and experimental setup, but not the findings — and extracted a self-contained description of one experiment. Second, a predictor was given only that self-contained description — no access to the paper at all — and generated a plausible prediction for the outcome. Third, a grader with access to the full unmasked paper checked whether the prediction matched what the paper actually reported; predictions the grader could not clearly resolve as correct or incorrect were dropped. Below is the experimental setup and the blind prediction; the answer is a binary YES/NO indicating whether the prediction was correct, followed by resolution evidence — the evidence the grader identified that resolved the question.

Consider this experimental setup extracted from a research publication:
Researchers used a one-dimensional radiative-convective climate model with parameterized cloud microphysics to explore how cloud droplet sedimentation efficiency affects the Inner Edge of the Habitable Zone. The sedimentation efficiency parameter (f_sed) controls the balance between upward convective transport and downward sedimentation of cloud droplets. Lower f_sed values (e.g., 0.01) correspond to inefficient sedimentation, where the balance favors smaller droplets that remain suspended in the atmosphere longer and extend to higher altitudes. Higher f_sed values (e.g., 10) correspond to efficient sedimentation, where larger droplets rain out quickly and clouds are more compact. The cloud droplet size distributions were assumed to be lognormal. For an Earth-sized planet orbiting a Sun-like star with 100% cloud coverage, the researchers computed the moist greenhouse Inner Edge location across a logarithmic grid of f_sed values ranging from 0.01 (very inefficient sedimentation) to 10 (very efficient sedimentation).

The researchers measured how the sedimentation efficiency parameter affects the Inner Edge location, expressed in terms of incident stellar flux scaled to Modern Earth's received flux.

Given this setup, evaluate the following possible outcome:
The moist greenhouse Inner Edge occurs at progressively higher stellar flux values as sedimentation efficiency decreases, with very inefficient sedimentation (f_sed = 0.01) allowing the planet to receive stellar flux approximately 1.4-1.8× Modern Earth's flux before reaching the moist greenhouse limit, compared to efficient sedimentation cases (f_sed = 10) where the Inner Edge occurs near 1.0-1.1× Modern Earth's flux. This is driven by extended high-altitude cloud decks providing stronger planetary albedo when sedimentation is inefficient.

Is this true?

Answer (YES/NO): NO